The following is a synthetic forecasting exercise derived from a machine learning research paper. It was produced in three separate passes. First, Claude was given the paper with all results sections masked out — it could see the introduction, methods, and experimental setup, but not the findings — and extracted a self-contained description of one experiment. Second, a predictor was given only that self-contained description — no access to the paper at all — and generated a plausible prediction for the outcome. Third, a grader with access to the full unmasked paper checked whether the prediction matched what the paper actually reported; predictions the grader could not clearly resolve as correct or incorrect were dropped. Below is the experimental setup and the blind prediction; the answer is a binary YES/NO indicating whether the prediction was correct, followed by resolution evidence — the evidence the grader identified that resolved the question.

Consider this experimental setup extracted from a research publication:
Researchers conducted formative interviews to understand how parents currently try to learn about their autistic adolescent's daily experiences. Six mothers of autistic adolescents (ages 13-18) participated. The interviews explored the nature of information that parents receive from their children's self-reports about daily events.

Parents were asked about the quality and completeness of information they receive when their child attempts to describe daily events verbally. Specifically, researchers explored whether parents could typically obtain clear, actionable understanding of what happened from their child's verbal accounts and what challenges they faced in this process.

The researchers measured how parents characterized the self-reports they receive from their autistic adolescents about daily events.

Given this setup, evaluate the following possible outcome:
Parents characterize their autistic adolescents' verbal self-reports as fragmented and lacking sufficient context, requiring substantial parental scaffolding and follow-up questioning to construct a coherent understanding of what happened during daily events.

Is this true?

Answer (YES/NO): YES